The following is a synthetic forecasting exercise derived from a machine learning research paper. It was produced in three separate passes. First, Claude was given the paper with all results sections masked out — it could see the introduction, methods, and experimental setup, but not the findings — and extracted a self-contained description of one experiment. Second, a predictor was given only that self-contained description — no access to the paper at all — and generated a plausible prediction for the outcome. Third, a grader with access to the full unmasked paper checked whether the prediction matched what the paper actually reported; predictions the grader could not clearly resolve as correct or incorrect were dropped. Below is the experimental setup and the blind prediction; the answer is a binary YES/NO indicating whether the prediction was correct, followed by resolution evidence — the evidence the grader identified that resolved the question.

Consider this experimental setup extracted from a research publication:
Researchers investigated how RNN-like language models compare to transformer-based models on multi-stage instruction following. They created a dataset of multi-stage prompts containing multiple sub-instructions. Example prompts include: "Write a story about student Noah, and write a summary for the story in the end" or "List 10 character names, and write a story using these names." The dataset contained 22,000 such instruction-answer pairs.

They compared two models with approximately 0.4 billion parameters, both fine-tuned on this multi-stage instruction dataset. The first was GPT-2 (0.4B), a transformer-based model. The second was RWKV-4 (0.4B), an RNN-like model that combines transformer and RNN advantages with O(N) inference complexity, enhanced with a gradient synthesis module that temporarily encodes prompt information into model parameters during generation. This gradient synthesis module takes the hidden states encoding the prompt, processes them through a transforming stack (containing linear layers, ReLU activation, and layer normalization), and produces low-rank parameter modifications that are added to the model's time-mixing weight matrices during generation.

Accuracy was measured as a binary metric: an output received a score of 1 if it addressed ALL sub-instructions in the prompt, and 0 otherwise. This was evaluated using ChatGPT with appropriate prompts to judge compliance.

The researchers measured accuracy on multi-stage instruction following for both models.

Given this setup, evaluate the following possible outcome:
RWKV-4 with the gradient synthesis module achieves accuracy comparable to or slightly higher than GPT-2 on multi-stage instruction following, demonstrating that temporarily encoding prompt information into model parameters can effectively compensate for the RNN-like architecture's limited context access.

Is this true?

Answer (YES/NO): NO